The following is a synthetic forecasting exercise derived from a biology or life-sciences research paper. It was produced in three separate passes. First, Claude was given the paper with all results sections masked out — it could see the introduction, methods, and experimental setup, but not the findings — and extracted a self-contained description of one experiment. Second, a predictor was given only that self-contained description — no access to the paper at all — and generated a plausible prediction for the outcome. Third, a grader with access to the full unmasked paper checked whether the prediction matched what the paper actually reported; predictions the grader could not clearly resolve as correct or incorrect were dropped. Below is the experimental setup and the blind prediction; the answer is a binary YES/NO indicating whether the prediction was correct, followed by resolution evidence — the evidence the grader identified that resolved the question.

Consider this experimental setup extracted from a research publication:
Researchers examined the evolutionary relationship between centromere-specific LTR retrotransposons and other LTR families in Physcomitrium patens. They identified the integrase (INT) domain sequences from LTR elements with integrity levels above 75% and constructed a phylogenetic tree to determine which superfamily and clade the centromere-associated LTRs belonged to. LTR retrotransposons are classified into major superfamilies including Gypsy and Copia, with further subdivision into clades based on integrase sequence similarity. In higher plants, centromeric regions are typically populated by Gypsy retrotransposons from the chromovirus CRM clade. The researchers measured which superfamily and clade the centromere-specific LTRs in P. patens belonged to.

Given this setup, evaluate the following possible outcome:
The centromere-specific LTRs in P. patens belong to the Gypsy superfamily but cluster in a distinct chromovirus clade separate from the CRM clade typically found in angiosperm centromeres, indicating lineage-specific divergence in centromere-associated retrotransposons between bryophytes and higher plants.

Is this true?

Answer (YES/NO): NO